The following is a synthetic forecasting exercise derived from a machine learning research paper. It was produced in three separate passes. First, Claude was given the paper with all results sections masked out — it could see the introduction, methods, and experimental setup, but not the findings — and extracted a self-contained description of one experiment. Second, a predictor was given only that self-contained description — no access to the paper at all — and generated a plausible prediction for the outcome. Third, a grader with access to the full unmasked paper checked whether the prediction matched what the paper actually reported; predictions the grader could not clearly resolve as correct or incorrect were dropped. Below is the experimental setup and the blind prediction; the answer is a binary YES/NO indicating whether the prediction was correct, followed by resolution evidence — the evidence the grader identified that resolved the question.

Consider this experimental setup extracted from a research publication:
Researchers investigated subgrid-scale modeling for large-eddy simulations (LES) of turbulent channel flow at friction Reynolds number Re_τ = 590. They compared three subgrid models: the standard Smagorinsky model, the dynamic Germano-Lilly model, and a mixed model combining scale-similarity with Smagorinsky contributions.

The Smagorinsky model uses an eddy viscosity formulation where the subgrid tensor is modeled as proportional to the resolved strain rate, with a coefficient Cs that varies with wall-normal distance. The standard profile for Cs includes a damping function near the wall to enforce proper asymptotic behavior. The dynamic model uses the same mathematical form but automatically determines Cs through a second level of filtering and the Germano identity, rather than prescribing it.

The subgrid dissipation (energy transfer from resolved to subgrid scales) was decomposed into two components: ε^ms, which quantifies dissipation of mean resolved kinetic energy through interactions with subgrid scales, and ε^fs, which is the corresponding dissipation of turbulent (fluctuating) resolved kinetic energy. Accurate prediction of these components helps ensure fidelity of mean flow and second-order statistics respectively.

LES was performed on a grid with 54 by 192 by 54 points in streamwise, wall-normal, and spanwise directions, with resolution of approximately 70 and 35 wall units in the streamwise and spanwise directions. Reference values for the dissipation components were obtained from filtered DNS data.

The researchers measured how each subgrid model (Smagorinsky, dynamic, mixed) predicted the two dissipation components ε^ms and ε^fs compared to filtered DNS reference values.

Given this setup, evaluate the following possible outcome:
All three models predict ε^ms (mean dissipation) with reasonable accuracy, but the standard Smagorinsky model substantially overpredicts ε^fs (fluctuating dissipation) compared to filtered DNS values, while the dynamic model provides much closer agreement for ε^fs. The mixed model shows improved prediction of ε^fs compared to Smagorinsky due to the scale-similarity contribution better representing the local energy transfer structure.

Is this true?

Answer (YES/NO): NO